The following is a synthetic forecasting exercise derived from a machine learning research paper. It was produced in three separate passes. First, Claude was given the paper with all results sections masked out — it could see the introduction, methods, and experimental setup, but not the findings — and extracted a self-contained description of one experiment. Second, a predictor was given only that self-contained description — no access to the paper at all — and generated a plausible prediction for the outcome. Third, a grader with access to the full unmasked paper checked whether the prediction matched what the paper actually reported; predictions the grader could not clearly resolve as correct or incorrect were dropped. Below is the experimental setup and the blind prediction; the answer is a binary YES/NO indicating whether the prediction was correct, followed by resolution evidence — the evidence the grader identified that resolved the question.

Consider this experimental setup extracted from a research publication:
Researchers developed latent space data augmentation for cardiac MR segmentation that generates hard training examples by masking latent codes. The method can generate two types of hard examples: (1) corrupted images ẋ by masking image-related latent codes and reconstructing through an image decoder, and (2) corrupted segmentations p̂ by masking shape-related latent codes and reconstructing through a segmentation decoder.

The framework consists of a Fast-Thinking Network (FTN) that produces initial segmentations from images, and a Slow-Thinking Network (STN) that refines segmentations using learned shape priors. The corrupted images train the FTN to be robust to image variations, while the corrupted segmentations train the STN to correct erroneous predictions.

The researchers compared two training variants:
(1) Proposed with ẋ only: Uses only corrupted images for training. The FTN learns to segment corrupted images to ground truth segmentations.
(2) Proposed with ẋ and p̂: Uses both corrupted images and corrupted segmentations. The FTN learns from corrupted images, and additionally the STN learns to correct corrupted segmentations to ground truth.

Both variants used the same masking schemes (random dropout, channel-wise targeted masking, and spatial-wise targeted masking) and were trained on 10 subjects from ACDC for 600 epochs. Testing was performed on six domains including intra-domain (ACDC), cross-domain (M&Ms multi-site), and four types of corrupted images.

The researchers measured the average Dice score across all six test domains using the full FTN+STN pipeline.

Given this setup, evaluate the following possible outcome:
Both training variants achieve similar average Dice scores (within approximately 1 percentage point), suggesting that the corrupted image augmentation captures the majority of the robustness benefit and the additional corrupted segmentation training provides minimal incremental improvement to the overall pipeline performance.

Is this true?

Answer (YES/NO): NO